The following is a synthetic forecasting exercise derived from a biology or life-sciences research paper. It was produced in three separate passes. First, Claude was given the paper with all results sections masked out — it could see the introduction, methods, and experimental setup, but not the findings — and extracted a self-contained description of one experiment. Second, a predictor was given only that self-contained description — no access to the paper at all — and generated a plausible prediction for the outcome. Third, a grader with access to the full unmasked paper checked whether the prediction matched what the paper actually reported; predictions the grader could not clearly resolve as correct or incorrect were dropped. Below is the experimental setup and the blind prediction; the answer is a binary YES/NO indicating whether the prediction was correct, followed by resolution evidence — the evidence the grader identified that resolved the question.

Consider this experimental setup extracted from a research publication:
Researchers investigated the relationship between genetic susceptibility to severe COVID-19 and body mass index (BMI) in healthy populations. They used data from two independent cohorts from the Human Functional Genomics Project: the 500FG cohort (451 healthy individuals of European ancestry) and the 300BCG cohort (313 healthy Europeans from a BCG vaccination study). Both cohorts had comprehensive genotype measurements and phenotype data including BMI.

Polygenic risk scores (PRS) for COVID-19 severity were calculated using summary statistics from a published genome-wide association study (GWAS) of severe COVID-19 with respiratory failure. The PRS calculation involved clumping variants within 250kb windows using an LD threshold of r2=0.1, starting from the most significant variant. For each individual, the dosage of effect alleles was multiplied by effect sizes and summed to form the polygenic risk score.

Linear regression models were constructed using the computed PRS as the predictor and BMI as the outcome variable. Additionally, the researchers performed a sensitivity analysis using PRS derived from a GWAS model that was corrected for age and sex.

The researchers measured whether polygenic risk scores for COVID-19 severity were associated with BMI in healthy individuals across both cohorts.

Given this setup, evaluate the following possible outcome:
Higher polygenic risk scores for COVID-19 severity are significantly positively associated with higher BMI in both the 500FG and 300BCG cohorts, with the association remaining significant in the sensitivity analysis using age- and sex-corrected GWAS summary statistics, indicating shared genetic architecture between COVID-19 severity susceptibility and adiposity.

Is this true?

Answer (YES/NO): NO